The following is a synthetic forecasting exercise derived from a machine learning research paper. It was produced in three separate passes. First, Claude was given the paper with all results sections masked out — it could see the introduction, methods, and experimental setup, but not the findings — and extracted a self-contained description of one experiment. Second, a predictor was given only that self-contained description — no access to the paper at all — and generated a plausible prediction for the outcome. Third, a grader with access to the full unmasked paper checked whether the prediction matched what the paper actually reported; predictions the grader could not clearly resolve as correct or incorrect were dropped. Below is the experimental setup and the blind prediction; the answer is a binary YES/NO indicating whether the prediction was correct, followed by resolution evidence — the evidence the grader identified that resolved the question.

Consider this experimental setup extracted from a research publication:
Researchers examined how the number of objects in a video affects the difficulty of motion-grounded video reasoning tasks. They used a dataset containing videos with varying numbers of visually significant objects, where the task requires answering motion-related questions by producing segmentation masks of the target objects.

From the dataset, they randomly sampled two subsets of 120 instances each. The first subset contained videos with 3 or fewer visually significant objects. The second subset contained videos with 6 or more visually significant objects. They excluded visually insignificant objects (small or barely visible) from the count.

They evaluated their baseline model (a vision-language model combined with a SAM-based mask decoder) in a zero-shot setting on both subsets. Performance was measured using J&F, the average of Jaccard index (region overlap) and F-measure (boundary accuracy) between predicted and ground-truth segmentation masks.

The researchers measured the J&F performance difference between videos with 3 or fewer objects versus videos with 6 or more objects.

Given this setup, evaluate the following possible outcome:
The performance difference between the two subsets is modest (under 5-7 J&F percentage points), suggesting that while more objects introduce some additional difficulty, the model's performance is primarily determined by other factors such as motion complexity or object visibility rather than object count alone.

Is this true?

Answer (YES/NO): NO